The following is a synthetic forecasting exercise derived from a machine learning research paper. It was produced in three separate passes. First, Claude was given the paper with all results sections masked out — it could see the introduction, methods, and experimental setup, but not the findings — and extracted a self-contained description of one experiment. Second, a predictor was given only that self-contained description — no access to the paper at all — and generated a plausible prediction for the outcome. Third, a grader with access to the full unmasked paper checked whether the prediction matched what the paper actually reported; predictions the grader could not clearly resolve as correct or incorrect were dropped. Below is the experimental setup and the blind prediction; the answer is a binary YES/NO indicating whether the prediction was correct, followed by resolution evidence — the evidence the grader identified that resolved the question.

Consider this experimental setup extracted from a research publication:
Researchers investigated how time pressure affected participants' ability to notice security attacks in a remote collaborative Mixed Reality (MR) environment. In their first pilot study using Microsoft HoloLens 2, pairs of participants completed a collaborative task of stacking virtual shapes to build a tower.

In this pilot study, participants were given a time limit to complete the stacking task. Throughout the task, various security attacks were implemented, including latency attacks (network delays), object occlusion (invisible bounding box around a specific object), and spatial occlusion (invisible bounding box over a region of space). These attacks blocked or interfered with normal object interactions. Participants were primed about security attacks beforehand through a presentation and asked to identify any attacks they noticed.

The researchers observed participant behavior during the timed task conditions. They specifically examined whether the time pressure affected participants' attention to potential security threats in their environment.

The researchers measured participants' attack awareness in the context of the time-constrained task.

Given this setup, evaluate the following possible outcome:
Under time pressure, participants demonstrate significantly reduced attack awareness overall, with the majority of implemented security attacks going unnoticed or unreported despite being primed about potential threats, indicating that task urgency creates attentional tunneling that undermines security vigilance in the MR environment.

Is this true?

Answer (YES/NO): YES